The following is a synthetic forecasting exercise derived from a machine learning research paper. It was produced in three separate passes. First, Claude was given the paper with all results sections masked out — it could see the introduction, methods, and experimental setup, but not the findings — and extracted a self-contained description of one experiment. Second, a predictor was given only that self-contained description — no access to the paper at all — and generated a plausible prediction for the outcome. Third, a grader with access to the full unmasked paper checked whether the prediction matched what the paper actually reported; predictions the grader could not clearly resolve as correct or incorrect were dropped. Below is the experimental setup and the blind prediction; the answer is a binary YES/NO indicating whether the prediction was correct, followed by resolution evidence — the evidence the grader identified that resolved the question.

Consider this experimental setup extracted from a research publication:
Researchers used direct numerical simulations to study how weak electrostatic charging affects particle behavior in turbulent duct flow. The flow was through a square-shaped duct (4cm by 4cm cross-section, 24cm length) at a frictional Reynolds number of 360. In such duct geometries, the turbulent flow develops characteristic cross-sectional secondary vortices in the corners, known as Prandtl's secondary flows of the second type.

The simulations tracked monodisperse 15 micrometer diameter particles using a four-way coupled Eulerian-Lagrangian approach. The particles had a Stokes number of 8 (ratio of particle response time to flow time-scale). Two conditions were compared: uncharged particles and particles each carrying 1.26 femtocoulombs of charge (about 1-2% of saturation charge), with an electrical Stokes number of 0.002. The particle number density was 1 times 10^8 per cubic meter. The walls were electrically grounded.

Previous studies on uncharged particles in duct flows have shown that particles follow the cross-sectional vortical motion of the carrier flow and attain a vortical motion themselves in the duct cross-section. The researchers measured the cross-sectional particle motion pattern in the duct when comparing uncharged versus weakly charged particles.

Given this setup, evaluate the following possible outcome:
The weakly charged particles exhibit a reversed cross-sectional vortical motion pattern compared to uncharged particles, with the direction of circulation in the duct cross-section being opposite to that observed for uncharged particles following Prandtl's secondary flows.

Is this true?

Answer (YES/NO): NO